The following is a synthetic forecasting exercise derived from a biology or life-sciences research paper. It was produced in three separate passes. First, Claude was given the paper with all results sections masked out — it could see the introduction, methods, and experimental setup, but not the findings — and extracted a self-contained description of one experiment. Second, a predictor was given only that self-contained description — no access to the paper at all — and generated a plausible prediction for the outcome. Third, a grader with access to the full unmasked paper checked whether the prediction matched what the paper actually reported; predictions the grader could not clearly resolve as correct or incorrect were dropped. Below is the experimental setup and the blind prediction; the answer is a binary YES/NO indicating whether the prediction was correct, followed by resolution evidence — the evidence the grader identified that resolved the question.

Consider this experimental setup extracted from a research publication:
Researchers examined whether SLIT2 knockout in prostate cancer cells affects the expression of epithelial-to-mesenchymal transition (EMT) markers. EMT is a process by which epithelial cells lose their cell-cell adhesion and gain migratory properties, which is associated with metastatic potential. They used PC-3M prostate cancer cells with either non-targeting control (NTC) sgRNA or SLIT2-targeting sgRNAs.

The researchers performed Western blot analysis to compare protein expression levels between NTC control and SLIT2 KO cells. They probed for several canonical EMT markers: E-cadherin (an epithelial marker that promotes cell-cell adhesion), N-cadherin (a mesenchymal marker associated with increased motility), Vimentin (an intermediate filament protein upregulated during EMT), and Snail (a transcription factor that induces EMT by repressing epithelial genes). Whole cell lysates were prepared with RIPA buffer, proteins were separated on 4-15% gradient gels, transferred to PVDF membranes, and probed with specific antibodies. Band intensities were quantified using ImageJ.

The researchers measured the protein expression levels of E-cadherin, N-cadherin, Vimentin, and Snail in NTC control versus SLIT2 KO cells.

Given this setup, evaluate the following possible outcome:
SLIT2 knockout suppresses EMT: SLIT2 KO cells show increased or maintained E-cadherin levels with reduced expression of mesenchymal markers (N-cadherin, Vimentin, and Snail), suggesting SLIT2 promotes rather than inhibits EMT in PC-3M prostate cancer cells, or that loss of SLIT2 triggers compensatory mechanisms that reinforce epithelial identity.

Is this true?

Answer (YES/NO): NO